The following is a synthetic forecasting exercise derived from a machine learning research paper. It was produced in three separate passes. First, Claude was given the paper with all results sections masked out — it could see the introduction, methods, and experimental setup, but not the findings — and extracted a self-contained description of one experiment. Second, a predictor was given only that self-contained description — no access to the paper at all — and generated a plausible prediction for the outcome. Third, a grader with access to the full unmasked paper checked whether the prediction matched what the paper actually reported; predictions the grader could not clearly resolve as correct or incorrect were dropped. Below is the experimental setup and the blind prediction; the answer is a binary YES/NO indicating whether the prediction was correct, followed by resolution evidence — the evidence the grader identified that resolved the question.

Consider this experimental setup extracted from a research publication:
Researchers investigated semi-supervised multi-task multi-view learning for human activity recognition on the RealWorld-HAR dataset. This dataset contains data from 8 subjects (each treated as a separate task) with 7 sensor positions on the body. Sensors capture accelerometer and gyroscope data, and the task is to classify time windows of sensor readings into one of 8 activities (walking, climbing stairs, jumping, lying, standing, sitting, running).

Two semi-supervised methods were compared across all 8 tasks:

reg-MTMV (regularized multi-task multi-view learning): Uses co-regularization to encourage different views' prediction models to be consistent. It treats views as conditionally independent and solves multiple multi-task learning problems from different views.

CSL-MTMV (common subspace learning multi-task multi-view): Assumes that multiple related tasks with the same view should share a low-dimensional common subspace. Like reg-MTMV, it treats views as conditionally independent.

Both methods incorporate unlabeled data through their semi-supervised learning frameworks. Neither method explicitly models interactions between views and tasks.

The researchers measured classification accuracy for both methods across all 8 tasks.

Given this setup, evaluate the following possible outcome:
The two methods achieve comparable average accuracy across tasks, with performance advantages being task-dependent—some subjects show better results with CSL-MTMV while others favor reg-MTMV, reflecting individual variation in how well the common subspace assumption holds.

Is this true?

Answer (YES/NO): NO